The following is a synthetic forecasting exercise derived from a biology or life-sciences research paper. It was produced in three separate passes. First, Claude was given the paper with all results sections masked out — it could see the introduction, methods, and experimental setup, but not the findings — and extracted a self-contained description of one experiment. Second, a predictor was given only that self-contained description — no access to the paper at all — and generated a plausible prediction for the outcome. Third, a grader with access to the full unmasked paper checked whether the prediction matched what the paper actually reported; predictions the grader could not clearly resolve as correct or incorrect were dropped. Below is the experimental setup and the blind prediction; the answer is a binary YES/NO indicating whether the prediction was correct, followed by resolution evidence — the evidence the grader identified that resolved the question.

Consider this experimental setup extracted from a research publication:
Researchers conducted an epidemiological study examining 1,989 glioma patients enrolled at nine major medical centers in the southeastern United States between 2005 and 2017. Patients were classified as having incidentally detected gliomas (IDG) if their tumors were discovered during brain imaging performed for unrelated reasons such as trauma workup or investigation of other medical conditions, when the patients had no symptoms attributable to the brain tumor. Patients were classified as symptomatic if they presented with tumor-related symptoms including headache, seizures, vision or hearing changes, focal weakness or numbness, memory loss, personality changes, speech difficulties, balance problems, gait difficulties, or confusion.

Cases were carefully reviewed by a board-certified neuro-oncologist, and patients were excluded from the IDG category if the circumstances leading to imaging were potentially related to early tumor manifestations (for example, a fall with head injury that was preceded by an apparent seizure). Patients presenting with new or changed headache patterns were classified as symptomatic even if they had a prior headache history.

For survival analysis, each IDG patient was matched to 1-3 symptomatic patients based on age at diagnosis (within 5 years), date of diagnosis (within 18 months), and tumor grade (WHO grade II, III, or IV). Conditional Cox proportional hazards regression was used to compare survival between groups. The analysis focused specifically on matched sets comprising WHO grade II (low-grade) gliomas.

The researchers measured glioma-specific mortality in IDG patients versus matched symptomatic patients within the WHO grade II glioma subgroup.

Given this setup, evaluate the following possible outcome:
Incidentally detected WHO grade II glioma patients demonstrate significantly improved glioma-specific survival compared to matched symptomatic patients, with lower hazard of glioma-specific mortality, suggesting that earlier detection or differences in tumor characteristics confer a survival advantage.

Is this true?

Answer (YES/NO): NO